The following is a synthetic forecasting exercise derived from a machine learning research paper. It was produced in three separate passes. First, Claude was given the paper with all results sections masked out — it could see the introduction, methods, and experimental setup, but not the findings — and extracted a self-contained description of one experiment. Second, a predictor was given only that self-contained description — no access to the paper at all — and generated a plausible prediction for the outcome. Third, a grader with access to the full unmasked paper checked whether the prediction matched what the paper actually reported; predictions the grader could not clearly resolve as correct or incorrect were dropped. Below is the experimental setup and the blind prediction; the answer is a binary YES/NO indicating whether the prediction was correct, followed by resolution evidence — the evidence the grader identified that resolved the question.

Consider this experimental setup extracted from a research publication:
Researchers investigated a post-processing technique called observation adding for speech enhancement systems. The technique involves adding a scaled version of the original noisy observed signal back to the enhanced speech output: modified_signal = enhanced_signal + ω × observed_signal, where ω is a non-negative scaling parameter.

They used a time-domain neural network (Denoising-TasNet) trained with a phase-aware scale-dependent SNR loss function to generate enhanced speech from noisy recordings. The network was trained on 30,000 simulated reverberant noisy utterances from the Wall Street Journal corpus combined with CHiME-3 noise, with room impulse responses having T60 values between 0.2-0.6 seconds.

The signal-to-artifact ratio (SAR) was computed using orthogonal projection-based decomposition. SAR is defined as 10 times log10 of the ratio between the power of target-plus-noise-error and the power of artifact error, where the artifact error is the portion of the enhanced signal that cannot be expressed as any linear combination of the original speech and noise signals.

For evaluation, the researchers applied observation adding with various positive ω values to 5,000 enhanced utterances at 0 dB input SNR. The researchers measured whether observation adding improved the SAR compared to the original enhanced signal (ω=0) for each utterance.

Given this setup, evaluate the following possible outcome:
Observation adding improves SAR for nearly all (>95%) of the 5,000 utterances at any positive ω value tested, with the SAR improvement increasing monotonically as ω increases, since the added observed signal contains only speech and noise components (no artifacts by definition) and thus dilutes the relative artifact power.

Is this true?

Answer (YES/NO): YES